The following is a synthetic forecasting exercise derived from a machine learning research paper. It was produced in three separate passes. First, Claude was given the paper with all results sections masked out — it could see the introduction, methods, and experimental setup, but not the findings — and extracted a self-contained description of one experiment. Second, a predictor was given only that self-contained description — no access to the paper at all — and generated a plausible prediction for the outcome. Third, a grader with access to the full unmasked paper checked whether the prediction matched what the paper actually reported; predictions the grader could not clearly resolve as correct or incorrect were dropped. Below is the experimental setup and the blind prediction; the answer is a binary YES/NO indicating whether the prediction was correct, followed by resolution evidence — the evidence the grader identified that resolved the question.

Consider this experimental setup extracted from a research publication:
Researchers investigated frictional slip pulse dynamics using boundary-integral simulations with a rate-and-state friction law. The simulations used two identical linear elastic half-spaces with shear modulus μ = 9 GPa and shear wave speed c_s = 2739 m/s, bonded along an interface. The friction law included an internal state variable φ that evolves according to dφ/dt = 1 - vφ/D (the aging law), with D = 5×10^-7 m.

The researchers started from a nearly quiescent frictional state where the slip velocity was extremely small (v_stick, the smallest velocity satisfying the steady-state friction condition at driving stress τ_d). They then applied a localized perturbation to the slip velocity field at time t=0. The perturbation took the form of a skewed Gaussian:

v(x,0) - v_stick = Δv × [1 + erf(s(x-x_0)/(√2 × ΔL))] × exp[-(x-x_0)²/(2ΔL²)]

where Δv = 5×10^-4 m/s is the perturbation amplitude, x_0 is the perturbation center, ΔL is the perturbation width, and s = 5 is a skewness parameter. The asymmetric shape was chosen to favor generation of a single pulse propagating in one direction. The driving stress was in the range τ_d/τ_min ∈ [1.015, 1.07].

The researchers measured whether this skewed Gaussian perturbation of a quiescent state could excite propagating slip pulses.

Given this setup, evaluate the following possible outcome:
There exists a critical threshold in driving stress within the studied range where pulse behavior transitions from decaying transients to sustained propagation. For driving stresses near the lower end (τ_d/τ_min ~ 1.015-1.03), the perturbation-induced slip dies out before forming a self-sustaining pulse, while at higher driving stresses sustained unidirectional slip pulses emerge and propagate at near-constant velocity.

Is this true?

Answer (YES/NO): NO